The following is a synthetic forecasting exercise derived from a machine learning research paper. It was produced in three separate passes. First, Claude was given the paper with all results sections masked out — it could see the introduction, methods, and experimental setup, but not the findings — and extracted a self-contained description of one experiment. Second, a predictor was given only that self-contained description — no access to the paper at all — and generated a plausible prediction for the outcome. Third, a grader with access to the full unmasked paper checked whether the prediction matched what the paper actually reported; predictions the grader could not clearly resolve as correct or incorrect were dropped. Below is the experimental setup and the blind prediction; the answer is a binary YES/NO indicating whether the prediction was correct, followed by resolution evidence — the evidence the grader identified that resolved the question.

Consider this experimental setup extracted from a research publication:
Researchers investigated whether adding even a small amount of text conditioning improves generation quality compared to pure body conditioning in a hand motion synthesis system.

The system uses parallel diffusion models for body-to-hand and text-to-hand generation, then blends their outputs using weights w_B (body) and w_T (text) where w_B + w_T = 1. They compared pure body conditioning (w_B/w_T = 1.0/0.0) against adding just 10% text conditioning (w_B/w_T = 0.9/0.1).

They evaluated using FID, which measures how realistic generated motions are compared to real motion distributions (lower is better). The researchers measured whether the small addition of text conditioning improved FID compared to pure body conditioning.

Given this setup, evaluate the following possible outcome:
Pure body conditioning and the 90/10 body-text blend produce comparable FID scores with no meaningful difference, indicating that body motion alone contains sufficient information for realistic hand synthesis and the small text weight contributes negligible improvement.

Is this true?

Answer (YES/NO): NO